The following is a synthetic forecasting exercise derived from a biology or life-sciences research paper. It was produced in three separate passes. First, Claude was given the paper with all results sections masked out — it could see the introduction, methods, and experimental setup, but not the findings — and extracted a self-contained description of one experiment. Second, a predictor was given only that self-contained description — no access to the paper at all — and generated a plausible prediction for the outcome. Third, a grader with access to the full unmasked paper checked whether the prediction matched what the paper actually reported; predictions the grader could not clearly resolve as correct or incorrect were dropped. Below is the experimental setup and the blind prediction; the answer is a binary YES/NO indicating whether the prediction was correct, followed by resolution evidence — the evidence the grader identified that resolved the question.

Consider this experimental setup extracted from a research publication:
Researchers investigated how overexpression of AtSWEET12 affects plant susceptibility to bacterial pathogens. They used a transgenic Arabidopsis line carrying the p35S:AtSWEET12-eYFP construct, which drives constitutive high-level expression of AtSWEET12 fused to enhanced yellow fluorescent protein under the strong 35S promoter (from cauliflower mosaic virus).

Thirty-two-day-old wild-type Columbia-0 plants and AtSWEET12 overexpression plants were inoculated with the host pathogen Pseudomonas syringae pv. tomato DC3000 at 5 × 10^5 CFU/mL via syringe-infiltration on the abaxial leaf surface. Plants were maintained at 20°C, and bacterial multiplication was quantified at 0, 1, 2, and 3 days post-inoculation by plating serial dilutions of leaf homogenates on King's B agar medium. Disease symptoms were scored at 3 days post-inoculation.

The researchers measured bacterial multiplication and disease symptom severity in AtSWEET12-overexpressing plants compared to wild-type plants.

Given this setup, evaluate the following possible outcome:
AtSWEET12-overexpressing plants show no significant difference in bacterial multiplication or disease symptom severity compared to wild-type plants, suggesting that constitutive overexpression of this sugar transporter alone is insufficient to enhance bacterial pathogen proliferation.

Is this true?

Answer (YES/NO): NO